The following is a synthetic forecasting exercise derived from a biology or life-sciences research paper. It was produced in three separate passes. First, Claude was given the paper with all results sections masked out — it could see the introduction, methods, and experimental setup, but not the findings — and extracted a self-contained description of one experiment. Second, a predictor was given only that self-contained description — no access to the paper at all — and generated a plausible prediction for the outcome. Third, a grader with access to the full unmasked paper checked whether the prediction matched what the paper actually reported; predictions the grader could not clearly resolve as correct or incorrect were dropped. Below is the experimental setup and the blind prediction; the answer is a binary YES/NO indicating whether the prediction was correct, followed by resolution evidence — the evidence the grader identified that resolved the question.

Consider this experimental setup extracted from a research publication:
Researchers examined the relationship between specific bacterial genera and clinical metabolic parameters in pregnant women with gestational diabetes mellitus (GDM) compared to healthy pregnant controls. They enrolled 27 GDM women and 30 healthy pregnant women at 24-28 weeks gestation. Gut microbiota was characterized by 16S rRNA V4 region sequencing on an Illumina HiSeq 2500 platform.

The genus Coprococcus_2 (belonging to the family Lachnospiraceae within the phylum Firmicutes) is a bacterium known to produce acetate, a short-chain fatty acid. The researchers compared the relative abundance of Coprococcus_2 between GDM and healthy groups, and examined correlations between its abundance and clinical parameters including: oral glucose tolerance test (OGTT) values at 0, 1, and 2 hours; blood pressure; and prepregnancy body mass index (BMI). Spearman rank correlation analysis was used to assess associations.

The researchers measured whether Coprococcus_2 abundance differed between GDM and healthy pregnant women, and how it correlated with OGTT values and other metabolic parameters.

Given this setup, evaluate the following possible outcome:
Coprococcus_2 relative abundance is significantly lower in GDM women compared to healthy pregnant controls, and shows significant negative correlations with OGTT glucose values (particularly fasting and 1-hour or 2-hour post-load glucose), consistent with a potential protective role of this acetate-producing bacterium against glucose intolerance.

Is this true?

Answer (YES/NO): NO